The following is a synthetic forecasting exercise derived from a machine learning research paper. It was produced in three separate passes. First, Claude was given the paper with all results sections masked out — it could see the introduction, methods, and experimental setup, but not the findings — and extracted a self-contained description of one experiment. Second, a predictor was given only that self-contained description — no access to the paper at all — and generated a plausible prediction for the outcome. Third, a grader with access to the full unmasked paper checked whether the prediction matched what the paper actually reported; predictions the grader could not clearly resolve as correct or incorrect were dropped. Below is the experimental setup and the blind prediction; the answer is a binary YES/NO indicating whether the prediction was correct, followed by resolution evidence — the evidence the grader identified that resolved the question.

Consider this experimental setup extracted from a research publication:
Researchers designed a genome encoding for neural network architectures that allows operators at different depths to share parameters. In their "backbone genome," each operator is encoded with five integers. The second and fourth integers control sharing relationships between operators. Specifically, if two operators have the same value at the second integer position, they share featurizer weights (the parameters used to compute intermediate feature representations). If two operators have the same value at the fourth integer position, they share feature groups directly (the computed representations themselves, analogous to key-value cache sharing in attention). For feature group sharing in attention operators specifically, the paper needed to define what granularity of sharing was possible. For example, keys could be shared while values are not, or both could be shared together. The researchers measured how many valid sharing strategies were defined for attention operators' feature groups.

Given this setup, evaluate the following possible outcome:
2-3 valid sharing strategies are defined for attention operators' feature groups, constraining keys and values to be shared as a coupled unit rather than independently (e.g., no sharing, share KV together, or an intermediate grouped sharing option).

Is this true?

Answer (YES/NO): NO